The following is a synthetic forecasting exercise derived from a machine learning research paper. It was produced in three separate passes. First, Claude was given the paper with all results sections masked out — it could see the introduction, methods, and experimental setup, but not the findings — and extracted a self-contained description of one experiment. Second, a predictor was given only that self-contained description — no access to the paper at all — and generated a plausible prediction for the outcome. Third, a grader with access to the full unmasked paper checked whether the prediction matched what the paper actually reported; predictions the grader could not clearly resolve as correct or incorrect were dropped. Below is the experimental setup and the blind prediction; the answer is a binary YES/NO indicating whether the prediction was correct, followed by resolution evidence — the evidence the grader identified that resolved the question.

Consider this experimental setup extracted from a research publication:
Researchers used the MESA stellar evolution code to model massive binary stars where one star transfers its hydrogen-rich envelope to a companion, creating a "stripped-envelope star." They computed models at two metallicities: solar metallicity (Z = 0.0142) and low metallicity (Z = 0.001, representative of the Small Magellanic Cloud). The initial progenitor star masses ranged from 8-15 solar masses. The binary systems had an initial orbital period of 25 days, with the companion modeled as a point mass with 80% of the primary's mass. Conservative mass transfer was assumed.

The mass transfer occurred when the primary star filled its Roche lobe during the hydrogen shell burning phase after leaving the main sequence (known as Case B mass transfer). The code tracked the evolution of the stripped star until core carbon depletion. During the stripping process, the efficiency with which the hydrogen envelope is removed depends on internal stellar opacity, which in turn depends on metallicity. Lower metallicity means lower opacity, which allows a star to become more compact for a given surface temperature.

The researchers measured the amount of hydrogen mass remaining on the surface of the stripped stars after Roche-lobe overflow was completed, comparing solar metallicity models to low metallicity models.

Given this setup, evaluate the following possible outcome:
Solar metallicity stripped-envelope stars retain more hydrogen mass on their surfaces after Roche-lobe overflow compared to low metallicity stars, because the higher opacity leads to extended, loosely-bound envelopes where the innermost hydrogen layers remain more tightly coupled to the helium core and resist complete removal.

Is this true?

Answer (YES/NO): NO